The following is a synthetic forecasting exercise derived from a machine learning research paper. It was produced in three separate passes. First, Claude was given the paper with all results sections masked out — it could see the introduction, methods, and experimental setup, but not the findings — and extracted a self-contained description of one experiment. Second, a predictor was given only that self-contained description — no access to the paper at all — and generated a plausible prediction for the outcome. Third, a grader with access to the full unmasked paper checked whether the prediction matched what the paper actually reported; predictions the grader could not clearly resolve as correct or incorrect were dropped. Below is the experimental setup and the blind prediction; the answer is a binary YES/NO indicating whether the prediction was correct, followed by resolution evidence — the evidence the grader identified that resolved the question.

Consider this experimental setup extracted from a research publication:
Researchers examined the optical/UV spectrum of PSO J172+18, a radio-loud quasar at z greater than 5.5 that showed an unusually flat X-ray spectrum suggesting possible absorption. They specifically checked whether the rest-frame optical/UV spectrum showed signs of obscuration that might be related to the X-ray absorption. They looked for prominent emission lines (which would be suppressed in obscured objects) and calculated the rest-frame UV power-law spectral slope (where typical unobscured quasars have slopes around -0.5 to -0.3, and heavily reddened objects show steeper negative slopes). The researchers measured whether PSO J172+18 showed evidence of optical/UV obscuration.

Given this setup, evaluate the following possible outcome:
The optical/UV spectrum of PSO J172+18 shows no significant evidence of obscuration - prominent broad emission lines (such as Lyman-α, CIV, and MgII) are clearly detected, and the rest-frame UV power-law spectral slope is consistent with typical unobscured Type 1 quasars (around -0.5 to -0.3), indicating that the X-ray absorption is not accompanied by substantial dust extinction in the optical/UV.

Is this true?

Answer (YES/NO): YES